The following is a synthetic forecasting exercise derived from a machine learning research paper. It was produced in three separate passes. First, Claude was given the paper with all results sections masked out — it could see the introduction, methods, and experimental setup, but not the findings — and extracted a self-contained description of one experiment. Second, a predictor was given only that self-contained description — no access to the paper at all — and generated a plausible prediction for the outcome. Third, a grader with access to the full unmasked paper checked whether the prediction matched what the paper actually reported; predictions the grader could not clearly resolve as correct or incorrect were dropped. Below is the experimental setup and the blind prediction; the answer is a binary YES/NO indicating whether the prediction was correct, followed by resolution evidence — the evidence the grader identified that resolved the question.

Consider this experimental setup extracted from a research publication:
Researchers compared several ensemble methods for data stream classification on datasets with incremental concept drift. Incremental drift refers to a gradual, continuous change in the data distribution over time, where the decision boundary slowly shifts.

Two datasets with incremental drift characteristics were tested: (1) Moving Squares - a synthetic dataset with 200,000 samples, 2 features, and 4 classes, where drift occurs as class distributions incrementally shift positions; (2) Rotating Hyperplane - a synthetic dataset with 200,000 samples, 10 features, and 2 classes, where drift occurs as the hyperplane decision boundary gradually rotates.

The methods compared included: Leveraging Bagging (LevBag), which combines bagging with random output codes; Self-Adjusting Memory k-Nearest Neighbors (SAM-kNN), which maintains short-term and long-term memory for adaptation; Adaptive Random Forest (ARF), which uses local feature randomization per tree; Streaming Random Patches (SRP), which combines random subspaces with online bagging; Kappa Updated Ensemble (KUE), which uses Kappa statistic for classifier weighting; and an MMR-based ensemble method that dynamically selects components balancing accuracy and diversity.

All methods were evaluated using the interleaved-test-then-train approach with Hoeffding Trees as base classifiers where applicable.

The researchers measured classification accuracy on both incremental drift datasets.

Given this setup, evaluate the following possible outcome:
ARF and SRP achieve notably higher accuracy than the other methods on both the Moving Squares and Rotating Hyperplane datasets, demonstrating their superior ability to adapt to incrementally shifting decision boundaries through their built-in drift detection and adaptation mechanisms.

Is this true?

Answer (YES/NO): NO